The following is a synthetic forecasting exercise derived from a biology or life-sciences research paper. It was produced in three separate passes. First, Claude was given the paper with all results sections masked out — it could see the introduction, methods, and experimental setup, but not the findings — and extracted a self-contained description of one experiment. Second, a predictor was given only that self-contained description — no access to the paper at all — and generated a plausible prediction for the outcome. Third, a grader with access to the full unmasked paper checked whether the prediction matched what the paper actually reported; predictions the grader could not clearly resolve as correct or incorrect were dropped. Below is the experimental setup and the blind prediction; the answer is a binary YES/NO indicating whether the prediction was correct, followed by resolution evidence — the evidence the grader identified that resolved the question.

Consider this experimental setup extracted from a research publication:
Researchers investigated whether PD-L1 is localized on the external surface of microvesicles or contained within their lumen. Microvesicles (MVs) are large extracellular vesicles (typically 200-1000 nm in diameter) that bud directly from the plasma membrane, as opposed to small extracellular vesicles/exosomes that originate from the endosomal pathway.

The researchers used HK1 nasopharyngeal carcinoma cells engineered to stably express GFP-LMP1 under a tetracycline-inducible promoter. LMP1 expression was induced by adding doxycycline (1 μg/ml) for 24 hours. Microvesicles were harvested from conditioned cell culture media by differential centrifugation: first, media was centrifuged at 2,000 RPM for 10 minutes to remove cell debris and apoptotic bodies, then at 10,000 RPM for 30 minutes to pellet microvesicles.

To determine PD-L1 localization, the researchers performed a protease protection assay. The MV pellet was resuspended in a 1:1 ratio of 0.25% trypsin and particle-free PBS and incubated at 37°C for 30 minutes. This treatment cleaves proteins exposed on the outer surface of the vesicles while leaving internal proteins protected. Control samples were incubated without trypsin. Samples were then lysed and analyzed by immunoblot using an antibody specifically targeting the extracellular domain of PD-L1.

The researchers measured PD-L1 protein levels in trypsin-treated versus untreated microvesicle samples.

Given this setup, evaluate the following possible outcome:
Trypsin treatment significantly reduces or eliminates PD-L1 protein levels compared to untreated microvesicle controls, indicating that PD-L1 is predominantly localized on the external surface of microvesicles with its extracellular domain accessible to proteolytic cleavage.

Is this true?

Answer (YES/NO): NO